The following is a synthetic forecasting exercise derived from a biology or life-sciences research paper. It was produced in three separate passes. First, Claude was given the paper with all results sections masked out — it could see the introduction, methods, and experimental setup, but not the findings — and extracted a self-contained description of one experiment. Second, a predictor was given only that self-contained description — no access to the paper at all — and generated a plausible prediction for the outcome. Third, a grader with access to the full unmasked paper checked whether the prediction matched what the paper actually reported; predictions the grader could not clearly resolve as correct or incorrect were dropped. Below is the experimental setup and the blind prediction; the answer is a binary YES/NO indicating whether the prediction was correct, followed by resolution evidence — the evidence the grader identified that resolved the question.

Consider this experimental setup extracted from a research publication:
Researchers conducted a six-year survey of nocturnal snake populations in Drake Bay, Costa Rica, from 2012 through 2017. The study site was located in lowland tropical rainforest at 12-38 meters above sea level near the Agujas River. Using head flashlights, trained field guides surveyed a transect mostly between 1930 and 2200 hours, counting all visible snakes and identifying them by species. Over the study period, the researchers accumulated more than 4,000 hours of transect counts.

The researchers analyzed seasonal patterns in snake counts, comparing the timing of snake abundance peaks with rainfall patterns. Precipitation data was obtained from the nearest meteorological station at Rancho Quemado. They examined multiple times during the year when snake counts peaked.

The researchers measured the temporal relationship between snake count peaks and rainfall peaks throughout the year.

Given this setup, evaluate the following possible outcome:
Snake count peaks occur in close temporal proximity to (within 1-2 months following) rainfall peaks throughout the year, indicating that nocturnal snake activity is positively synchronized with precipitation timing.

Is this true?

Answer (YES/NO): NO